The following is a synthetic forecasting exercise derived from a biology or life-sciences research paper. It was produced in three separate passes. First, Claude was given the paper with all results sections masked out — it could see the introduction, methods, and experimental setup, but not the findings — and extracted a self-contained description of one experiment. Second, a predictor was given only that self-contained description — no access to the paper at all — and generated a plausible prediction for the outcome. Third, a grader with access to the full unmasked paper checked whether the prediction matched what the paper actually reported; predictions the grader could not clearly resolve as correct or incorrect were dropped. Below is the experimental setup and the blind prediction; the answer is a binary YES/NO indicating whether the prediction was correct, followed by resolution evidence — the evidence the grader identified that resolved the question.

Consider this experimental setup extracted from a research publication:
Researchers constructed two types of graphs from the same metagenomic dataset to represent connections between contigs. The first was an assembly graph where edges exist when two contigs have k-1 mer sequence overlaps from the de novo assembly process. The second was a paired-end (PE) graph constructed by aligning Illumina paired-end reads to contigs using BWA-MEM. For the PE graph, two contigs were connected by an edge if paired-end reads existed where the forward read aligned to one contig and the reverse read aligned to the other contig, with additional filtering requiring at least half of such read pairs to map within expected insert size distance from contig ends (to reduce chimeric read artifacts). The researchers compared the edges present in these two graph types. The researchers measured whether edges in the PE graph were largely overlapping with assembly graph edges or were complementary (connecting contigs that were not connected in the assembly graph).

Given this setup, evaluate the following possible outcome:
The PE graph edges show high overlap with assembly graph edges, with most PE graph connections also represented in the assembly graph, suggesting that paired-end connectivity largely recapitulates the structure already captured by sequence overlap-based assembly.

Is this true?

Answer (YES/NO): NO